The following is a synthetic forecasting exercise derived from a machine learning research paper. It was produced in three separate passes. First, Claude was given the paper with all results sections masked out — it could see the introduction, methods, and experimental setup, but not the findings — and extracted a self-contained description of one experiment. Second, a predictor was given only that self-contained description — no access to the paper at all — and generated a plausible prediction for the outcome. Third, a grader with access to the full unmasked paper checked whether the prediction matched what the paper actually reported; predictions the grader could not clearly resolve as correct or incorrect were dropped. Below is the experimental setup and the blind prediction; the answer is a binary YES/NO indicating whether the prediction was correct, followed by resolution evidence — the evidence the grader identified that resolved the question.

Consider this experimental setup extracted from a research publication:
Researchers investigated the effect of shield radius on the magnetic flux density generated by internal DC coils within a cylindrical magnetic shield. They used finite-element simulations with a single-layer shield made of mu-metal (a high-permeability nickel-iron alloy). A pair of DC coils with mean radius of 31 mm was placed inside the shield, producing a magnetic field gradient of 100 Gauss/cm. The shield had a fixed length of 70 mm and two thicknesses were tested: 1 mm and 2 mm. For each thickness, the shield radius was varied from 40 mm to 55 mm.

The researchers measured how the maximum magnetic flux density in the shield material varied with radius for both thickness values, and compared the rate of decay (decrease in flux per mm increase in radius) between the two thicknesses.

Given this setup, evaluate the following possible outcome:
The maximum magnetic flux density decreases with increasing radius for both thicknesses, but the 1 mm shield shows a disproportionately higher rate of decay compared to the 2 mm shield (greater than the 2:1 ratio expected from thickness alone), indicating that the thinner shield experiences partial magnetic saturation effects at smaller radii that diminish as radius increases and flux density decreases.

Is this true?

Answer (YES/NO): NO